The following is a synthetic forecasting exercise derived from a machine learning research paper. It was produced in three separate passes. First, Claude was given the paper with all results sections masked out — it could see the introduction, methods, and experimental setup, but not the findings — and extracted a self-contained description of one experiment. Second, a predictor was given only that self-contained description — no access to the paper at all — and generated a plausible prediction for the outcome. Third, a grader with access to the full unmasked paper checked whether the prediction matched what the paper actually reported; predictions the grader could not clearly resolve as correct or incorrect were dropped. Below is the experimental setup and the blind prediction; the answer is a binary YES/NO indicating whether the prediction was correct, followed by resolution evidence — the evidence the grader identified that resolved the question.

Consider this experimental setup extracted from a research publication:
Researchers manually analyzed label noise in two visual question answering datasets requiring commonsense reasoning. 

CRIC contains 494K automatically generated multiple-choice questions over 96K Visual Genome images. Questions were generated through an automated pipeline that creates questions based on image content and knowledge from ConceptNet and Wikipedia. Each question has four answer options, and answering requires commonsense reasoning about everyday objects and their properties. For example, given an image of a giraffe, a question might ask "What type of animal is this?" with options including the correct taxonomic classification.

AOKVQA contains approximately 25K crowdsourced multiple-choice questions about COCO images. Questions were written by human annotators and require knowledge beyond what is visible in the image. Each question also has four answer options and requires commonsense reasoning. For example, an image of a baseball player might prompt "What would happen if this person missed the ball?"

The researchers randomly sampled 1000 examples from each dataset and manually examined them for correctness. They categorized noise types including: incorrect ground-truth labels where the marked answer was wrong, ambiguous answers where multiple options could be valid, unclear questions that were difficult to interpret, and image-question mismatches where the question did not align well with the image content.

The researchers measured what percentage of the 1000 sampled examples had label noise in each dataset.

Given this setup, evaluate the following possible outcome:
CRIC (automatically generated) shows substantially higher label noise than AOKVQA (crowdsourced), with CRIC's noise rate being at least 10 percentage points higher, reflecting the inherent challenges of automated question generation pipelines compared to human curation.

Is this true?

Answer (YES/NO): NO